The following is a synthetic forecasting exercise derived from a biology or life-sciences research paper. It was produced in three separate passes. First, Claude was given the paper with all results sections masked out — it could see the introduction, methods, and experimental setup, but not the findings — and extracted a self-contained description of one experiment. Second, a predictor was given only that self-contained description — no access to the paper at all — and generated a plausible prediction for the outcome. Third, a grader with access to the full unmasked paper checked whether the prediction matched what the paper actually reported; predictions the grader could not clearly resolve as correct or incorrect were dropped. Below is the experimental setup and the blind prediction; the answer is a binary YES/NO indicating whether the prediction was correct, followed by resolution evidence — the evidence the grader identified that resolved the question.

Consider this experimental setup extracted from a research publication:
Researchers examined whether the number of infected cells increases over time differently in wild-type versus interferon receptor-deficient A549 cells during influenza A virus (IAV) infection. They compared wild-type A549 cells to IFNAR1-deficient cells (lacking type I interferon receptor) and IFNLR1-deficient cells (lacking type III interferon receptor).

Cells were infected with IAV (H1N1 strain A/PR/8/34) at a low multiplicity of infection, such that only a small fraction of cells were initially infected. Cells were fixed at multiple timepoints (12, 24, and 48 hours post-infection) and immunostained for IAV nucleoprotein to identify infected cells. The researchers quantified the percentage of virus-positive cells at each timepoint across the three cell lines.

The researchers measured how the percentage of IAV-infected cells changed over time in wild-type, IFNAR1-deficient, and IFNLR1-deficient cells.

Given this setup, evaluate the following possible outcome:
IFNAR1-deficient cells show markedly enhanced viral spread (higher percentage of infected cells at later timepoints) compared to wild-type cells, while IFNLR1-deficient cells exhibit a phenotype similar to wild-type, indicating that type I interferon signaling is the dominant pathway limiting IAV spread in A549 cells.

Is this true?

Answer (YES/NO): NO